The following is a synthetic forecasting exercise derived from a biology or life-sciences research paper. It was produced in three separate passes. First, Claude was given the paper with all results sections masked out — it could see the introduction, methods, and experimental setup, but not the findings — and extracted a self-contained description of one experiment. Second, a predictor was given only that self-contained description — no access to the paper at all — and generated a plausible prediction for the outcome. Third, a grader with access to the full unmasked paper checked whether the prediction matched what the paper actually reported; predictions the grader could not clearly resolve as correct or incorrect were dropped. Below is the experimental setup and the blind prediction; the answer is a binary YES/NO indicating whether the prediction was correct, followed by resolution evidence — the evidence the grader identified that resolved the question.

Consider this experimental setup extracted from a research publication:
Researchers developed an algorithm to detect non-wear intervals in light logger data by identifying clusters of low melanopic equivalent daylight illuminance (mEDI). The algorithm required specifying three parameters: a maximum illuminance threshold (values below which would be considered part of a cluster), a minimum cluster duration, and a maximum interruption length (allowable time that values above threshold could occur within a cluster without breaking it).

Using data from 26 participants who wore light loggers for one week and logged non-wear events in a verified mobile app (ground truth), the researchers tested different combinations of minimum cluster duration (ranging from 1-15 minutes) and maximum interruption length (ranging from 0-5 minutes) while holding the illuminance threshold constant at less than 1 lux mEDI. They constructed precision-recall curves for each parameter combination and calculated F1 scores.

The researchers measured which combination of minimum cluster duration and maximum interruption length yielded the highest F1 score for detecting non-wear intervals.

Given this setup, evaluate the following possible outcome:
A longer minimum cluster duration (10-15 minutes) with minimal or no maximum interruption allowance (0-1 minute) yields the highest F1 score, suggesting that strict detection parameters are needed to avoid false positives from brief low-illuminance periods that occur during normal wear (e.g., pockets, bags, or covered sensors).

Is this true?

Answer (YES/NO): YES